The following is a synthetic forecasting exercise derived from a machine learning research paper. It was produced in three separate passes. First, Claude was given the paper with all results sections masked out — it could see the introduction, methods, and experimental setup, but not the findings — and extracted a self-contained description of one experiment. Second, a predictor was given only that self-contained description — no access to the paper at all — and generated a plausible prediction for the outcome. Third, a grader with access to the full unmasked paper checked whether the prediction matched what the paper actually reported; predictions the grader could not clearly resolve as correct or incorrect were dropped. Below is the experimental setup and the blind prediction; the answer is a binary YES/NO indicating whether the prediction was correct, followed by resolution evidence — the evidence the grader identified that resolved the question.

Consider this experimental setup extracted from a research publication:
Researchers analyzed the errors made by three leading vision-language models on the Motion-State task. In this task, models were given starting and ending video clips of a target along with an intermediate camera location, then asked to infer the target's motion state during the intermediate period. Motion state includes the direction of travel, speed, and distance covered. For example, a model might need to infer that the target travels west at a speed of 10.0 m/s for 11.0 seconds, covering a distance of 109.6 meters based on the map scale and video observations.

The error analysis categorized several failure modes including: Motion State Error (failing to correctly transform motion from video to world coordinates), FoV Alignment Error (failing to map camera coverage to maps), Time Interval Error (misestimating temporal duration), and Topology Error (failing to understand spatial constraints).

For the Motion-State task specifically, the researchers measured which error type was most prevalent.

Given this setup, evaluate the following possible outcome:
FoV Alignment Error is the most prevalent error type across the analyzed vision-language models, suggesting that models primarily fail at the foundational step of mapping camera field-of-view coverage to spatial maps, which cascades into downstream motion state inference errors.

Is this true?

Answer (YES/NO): NO